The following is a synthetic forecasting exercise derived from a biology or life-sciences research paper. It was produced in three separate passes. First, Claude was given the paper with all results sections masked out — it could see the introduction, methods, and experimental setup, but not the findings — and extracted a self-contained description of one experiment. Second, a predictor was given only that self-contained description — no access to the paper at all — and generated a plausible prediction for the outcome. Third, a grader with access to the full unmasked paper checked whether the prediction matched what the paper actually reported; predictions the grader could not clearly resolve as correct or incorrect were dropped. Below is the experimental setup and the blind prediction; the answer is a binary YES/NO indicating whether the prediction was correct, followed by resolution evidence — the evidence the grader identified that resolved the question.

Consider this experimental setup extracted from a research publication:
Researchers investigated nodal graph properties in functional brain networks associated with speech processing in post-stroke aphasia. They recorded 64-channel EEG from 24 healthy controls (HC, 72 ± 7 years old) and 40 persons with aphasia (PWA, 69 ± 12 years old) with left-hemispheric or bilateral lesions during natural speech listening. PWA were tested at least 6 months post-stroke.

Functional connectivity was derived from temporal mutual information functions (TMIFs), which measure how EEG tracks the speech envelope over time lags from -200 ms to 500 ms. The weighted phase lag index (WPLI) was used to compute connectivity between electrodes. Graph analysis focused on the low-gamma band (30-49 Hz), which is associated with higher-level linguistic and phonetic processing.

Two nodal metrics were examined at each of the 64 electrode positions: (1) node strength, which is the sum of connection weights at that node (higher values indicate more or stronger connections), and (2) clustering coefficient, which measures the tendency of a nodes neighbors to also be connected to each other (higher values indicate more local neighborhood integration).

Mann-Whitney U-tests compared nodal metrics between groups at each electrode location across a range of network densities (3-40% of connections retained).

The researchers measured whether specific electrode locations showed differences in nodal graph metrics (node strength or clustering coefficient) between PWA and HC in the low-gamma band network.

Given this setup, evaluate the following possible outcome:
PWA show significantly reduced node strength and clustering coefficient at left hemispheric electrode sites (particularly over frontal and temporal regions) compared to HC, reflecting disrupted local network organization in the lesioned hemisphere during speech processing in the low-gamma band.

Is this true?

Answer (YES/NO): NO